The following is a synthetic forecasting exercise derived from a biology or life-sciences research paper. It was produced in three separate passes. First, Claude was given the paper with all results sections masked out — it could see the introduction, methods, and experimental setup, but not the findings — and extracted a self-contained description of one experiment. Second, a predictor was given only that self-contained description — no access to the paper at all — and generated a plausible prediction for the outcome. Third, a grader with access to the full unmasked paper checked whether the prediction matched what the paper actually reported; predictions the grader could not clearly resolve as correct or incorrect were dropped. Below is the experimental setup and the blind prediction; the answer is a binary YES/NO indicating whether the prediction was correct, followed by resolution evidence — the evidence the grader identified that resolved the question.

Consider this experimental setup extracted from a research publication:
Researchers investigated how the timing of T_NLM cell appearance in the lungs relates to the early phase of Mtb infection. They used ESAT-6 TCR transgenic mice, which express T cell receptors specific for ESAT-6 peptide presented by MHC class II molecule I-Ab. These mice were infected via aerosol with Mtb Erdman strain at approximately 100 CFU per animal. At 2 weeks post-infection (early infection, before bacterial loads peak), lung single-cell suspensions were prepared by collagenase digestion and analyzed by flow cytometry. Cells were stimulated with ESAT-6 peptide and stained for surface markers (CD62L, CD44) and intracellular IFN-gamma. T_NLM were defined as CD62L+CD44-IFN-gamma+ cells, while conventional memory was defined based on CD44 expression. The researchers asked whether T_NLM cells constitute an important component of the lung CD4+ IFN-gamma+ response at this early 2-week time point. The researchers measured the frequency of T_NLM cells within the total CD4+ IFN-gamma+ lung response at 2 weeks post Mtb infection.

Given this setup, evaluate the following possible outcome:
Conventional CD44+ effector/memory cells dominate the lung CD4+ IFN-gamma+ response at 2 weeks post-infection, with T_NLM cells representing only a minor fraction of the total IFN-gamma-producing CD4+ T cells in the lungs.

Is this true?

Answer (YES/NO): NO